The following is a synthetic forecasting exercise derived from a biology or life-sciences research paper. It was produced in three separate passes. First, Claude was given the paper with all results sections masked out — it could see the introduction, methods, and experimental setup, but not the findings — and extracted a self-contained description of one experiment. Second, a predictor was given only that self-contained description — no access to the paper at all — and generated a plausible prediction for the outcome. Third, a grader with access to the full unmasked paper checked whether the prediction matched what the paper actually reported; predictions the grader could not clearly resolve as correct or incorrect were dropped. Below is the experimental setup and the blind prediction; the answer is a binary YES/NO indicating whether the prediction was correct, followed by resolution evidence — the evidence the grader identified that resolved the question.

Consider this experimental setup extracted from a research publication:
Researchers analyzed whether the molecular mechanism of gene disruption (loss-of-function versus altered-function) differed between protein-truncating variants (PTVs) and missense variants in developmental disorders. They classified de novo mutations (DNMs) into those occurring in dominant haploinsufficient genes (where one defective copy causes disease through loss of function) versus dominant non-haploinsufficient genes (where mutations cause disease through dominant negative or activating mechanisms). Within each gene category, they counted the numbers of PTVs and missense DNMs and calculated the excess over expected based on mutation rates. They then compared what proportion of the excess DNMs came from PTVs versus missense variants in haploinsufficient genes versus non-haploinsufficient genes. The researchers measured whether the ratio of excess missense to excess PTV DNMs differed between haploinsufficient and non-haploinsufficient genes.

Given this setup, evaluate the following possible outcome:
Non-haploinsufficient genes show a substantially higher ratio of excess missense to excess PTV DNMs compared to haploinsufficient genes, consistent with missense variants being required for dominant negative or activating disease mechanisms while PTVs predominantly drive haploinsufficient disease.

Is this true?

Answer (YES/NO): YES